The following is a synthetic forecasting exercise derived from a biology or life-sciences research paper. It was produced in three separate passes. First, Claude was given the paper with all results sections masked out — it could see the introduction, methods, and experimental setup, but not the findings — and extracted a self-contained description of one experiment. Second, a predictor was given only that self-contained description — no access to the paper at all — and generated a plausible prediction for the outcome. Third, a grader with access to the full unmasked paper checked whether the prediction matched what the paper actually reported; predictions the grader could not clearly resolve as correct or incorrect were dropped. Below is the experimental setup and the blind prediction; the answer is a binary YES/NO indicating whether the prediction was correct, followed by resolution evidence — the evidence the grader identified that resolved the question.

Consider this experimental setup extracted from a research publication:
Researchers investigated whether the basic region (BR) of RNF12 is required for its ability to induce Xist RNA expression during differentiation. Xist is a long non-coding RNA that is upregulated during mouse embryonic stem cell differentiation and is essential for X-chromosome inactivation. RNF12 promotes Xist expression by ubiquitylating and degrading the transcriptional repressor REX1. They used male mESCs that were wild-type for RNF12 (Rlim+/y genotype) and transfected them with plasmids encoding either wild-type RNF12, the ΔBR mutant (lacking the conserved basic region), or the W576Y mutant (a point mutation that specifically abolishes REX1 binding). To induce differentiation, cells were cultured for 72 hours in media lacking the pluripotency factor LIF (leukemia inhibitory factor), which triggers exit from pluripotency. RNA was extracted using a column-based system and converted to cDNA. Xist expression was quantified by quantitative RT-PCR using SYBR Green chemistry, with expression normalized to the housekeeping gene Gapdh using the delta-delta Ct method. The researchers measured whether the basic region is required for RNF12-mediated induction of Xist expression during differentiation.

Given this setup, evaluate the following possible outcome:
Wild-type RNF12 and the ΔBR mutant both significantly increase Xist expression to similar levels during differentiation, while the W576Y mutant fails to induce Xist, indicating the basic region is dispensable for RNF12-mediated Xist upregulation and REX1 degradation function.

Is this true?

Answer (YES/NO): NO